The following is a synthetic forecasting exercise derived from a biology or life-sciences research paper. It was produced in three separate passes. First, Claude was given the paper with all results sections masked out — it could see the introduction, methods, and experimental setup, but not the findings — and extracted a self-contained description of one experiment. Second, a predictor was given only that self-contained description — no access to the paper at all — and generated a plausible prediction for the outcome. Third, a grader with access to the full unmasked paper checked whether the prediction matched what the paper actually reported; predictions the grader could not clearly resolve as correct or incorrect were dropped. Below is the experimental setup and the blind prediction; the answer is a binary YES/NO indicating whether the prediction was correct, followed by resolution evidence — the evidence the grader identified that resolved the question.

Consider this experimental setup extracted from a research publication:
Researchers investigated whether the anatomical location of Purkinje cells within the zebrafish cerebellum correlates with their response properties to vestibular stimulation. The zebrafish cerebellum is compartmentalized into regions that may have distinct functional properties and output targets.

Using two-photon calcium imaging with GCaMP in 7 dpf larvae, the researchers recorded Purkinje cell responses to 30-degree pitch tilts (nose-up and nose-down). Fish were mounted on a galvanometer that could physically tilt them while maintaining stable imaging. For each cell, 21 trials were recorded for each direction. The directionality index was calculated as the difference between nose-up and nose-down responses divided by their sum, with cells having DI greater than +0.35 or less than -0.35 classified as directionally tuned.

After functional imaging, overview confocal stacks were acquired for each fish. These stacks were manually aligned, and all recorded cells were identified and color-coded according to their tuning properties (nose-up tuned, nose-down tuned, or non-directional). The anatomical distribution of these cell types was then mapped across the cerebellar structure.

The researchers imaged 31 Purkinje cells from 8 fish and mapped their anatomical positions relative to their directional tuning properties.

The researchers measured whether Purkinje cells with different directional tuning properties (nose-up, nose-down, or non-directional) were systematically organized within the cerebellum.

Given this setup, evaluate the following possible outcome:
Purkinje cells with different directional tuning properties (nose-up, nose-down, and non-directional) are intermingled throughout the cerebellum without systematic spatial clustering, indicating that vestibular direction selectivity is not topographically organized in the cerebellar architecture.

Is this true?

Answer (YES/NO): YES